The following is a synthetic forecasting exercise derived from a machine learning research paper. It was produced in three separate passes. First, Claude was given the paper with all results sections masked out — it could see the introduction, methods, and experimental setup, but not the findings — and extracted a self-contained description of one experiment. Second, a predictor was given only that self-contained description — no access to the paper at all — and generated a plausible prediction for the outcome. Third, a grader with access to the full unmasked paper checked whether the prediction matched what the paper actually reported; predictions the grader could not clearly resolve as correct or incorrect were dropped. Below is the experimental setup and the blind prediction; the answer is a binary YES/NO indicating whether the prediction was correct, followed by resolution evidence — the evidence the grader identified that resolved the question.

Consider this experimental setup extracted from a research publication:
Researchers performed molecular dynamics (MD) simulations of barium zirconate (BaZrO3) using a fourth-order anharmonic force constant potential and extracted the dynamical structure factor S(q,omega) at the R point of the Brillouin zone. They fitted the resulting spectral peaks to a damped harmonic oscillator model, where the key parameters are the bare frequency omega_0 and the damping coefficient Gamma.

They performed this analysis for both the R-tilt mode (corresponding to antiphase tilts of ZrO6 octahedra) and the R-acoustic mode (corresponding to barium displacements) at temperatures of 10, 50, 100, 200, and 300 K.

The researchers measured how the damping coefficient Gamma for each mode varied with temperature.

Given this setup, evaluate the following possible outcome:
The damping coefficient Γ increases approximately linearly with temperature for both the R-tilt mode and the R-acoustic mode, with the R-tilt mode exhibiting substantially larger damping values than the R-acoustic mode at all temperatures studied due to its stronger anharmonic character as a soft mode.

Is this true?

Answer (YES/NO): NO